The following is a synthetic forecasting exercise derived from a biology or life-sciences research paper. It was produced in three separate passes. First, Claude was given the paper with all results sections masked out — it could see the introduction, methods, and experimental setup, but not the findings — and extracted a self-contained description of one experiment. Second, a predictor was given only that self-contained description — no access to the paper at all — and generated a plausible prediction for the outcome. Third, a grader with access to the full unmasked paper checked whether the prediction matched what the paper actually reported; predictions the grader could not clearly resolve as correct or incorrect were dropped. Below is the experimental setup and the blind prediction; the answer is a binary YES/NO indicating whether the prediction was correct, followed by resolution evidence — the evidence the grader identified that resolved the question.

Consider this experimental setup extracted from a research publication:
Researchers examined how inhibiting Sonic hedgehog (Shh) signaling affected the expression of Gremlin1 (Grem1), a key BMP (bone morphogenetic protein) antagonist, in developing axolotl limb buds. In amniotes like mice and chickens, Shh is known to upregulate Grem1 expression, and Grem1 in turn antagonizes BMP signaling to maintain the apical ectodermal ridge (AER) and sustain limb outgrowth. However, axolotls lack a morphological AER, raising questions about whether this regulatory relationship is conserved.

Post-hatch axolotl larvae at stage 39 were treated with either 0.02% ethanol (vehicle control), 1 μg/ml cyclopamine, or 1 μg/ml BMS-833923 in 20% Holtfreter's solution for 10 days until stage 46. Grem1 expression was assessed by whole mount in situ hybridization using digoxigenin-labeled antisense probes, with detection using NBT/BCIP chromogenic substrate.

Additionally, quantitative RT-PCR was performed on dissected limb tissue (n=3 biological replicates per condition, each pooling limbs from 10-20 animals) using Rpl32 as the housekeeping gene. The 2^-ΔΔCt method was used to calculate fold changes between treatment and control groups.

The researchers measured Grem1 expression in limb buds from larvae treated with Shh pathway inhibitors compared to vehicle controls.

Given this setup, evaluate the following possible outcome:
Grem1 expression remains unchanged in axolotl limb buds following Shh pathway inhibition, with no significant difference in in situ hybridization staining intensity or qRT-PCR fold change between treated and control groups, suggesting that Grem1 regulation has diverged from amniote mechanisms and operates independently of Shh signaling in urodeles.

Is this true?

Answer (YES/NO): NO